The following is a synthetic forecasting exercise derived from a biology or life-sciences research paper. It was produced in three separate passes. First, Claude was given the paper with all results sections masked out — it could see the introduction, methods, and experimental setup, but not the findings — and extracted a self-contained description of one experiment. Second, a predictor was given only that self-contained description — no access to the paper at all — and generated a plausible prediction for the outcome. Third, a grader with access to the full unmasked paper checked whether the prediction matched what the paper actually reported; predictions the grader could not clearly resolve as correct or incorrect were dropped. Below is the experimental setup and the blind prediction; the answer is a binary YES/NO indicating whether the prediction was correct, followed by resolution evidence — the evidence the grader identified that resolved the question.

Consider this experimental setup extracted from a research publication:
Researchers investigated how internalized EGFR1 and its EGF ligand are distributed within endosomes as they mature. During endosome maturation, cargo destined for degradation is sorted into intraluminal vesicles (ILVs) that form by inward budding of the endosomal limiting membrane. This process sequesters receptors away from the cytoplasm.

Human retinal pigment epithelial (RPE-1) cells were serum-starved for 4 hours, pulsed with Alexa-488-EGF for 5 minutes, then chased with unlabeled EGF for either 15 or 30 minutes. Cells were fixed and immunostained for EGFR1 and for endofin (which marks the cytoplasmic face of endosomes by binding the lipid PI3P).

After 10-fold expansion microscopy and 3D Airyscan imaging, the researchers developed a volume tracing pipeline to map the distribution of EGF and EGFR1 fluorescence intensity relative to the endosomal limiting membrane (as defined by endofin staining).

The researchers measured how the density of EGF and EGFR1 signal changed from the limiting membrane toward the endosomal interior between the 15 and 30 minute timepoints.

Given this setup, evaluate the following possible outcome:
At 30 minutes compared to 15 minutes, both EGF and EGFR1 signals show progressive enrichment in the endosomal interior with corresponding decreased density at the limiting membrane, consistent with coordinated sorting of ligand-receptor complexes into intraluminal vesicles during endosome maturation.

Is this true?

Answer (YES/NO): NO